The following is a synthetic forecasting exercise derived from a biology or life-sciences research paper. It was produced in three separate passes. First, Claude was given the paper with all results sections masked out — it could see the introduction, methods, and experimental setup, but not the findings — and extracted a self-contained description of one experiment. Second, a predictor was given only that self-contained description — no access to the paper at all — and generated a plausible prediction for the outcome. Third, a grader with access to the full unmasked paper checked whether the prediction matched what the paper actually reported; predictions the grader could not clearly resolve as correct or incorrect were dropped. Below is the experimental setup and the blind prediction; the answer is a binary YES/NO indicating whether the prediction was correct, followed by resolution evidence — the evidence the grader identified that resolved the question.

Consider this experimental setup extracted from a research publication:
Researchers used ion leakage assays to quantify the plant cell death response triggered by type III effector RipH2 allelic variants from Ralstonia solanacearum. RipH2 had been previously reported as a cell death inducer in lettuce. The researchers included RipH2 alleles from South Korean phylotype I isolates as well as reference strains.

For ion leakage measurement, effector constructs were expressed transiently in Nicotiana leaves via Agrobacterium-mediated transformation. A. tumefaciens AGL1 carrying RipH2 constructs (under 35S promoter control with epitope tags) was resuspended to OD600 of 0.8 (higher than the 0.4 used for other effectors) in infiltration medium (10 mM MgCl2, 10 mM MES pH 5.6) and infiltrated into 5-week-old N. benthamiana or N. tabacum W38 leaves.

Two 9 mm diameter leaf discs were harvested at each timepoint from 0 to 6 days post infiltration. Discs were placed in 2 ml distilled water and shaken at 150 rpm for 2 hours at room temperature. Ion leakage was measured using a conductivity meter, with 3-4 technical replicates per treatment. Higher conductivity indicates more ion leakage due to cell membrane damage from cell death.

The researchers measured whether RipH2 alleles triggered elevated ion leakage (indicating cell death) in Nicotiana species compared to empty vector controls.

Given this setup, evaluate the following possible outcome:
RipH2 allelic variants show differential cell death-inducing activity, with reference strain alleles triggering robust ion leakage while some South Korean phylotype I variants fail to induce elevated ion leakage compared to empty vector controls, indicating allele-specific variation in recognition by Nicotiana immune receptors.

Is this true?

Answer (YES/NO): NO